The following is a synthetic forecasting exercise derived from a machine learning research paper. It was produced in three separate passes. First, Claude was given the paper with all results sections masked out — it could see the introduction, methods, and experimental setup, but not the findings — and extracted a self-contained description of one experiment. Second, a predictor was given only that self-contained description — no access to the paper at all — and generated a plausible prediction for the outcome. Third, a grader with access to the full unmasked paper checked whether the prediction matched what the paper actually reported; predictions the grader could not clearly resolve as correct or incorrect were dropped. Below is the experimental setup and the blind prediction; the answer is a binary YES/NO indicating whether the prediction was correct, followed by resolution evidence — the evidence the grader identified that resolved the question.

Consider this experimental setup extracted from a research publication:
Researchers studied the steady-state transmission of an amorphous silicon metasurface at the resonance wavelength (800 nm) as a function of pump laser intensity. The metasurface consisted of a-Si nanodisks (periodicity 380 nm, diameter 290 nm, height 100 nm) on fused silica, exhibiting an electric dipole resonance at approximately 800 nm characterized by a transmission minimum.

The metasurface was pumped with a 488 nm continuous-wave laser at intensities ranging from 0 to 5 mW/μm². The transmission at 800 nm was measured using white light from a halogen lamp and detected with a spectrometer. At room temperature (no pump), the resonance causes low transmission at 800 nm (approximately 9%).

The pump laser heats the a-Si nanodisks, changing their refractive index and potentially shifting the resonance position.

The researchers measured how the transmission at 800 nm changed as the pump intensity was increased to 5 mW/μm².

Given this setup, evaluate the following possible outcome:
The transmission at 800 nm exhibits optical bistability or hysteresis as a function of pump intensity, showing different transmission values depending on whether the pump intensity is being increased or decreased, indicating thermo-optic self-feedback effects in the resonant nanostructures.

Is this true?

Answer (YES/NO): NO